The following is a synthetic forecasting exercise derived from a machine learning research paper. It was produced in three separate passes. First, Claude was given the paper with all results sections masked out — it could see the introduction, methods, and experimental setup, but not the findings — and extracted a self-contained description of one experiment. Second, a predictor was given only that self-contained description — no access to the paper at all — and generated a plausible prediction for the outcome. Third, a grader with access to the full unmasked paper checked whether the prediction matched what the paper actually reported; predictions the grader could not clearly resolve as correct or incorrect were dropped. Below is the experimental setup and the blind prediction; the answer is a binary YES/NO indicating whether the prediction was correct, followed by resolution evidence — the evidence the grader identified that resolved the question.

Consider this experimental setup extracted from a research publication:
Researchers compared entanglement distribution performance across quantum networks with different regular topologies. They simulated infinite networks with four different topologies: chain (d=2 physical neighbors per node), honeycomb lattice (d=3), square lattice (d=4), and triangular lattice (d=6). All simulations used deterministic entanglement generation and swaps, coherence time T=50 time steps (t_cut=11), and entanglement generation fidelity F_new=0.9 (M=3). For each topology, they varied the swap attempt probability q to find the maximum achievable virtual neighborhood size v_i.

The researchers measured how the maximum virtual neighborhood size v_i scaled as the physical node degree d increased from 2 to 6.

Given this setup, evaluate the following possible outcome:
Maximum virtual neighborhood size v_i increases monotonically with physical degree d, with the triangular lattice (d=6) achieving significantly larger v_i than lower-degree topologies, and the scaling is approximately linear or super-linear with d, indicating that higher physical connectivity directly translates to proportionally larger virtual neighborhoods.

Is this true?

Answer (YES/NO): NO